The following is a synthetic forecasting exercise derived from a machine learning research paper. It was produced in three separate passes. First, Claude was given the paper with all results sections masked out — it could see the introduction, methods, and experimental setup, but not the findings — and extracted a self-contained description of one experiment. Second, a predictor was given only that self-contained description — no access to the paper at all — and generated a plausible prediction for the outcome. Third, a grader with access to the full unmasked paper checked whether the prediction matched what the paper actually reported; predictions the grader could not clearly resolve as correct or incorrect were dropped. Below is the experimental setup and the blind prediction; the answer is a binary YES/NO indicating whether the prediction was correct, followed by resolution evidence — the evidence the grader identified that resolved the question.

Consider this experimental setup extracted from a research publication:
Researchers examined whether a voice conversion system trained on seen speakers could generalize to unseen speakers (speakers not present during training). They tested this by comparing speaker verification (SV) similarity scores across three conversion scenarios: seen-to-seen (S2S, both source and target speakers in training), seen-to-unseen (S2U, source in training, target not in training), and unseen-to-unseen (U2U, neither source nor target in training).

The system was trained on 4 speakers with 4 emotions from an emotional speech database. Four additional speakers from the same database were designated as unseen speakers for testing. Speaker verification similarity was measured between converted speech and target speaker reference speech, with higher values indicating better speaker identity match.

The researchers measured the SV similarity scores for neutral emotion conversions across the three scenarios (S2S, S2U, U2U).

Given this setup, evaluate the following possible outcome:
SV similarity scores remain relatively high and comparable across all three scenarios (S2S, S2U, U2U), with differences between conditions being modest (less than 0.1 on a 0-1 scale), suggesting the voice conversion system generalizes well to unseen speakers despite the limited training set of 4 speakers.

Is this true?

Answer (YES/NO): YES